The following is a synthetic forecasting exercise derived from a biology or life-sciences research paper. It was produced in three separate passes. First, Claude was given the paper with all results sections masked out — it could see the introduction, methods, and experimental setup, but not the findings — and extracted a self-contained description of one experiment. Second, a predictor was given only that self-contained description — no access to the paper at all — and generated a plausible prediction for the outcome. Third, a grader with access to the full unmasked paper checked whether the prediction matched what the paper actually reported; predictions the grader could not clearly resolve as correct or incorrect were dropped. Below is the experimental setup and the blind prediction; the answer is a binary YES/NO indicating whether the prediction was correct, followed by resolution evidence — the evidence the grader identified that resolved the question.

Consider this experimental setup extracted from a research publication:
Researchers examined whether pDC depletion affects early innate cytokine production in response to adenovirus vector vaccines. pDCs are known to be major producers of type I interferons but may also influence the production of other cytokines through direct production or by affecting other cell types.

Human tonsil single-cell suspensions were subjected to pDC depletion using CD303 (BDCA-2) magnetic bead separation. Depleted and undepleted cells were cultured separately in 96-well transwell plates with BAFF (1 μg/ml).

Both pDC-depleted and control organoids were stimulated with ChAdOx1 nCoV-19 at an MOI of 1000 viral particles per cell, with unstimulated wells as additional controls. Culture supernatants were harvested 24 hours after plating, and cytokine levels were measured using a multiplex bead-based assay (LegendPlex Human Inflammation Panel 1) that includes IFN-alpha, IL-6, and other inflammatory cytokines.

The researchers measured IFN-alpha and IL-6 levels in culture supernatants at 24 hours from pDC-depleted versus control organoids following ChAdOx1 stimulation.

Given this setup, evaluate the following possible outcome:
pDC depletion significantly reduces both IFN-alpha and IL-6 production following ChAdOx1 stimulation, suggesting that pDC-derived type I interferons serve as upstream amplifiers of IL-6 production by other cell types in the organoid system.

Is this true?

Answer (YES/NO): YES